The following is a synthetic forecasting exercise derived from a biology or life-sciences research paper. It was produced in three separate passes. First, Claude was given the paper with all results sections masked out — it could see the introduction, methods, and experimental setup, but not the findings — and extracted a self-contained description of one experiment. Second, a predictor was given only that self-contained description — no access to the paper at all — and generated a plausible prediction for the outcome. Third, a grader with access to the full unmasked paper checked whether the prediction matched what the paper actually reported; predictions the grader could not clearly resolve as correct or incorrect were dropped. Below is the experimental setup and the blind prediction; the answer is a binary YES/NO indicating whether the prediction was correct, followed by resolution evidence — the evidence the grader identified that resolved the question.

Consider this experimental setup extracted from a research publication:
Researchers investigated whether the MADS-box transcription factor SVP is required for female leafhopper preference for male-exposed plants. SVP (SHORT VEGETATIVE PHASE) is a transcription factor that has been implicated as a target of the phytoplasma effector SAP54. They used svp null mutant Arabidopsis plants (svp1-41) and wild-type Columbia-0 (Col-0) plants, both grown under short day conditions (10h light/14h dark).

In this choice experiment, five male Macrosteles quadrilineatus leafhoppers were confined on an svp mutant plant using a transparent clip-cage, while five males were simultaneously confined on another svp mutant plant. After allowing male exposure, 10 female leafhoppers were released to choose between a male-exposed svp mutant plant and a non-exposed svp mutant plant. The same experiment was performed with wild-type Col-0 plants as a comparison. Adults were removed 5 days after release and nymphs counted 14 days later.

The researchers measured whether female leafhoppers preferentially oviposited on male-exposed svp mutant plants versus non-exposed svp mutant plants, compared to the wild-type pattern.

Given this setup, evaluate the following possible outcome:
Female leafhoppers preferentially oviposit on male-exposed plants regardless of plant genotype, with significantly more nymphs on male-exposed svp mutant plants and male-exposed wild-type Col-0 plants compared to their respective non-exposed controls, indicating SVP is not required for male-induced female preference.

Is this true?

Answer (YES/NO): NO